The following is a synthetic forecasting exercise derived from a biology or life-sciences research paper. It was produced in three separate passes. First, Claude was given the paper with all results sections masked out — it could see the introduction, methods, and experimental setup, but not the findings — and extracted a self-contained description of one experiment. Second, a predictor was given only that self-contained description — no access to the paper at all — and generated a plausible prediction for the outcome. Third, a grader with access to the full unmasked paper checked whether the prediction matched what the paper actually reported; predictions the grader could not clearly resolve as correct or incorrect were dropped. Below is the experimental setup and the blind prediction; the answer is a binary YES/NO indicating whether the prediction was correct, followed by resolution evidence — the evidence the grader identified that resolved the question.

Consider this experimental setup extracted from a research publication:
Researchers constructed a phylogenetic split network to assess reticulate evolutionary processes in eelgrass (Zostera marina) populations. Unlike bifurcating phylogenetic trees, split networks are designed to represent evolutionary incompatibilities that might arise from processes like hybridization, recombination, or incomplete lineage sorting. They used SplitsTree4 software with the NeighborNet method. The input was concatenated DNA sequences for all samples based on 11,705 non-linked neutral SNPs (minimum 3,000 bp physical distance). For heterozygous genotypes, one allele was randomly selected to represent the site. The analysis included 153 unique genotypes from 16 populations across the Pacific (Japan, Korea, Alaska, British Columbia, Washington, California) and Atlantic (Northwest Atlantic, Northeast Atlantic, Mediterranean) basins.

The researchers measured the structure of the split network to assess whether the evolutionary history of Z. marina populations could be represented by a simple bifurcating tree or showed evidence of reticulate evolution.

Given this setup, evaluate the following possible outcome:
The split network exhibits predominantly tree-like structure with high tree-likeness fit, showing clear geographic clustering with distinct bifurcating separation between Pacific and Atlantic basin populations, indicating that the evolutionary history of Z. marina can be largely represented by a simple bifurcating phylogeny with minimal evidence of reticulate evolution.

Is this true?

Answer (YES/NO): NO